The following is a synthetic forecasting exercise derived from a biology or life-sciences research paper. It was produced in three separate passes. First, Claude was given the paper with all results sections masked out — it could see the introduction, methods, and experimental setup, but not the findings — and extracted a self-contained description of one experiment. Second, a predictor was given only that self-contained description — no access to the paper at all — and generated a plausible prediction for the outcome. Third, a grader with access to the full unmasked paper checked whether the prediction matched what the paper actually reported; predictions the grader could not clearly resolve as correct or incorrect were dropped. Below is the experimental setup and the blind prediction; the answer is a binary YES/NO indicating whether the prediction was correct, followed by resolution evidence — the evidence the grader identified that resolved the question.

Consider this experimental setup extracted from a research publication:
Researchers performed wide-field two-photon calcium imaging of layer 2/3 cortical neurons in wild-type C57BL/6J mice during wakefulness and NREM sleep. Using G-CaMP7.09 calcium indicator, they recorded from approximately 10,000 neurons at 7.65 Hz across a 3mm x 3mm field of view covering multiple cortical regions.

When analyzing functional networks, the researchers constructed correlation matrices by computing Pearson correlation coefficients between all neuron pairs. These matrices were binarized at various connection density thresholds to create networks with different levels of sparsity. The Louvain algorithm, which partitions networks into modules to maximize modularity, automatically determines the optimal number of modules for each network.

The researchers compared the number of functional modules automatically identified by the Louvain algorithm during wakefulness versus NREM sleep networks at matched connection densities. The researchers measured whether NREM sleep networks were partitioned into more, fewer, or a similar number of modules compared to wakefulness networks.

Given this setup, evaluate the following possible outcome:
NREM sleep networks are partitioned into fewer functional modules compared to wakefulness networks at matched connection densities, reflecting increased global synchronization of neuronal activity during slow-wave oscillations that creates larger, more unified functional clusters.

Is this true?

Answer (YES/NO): NO